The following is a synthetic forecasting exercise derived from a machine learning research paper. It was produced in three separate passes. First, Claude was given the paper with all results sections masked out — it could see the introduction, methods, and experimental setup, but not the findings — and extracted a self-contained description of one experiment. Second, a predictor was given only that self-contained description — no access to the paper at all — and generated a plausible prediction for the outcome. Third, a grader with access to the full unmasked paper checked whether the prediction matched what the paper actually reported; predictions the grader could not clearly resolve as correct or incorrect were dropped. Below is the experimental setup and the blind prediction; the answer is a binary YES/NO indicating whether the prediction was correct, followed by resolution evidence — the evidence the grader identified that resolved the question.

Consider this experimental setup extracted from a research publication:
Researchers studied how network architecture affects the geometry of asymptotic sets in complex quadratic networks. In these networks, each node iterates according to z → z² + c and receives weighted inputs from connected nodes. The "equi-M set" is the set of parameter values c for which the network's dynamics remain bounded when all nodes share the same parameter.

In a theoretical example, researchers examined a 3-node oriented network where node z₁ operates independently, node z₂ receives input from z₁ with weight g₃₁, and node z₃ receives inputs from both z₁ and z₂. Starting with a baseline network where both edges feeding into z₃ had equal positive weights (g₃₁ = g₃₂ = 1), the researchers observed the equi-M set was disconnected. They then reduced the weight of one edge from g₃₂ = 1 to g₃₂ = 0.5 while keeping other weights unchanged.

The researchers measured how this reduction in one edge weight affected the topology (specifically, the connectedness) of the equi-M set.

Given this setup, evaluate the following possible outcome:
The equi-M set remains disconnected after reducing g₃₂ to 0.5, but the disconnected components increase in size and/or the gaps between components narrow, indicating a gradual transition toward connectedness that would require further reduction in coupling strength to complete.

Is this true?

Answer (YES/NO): NO